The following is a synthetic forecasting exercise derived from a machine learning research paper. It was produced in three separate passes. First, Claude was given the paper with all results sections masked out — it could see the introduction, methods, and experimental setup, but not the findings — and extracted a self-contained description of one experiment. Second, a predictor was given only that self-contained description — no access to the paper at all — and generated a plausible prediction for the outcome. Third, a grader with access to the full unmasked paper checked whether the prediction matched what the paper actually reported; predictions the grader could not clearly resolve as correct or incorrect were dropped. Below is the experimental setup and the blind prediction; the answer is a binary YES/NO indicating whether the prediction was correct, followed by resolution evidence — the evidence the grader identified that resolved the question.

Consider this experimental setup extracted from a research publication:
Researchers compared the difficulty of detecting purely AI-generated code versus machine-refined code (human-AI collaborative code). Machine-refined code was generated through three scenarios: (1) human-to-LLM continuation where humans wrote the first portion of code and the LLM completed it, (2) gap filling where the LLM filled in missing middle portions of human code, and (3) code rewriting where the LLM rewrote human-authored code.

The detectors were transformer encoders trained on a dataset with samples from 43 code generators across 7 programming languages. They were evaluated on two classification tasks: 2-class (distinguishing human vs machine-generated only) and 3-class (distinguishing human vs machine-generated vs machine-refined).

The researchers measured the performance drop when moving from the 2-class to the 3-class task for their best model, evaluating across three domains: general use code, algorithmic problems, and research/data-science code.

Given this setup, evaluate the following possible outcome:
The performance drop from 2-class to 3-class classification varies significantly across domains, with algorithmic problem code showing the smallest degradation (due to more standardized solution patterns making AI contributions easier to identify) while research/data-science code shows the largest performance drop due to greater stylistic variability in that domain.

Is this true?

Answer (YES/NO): YES